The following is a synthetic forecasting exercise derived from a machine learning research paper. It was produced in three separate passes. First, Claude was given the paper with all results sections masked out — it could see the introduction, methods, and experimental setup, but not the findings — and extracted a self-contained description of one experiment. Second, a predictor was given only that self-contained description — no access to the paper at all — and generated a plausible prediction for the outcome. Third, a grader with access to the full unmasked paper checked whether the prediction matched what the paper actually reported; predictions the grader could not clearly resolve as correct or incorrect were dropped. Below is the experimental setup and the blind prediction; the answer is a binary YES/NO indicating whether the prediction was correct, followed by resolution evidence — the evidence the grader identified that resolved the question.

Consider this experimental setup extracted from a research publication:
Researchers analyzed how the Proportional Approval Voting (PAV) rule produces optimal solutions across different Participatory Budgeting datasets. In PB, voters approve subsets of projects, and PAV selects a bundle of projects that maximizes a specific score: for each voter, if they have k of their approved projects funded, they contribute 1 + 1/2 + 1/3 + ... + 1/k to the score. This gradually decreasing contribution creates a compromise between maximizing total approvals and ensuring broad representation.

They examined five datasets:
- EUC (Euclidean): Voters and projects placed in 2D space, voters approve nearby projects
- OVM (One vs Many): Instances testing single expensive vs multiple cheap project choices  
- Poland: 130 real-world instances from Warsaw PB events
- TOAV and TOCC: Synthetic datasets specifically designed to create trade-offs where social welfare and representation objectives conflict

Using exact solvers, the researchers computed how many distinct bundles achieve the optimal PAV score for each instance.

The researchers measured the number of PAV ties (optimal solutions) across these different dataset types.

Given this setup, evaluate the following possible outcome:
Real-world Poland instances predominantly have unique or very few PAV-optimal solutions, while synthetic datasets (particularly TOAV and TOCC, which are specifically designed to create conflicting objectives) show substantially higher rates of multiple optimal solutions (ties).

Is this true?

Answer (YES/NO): YES